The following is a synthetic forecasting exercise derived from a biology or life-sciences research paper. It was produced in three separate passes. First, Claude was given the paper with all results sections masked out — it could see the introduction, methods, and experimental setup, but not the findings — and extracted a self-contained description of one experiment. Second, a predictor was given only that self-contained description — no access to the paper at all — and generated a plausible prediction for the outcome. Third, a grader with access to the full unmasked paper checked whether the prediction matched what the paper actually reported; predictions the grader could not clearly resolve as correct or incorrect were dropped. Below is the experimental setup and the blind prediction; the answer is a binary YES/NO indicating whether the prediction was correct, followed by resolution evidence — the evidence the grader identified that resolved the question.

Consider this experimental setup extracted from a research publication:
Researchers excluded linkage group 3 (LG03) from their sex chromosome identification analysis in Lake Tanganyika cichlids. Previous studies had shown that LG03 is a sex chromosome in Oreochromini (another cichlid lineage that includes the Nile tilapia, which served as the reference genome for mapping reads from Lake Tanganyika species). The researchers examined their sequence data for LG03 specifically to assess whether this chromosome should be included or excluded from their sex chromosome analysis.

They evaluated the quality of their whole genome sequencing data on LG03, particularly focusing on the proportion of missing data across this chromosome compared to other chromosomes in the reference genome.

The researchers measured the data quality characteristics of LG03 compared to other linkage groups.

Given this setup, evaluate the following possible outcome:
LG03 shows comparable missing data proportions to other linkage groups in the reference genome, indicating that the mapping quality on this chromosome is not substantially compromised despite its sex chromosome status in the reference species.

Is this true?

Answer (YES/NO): NO